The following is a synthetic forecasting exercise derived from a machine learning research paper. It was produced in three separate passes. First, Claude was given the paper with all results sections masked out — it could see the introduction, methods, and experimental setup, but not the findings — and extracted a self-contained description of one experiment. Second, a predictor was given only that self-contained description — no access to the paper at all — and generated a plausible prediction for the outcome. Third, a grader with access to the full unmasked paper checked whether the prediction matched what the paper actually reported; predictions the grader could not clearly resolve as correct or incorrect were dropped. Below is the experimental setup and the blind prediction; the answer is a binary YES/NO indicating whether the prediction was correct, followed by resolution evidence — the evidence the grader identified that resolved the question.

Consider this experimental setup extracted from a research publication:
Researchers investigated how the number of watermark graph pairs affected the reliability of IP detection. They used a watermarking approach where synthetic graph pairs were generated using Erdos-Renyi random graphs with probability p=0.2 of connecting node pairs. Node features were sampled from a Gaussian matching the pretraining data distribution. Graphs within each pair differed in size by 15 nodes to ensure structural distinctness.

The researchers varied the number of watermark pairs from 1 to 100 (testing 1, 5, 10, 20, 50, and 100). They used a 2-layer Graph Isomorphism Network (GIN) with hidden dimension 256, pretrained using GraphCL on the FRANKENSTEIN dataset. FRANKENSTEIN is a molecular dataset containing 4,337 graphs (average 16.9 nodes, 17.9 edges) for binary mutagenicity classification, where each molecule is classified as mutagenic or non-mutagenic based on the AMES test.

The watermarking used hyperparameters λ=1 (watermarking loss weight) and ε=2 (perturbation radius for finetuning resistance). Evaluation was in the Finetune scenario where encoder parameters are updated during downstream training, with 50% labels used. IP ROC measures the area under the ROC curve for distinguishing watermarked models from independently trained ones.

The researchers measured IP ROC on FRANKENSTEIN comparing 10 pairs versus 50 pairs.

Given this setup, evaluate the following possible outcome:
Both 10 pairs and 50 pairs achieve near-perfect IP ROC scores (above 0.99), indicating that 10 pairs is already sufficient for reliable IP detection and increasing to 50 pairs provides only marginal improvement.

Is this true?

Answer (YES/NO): YES